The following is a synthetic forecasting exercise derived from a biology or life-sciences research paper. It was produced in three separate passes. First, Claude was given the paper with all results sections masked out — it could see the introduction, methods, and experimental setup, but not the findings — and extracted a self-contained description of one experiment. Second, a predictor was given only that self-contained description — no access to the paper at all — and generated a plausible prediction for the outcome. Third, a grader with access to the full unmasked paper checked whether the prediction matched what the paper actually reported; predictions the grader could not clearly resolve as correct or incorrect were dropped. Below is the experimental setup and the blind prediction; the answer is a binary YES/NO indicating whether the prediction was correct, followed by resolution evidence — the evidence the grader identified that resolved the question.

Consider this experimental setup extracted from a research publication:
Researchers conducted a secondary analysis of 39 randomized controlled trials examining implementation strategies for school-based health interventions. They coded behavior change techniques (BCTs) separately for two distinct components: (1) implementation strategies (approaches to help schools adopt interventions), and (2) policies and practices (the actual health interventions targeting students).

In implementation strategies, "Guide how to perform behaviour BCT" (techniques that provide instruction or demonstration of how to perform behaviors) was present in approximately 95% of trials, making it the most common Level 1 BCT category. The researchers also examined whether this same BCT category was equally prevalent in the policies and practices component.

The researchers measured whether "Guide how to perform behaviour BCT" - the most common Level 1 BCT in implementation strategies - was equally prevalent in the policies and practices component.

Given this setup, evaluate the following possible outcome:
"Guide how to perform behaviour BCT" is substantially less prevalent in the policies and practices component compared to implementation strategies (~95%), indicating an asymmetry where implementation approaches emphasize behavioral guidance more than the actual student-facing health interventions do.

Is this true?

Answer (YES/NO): YES